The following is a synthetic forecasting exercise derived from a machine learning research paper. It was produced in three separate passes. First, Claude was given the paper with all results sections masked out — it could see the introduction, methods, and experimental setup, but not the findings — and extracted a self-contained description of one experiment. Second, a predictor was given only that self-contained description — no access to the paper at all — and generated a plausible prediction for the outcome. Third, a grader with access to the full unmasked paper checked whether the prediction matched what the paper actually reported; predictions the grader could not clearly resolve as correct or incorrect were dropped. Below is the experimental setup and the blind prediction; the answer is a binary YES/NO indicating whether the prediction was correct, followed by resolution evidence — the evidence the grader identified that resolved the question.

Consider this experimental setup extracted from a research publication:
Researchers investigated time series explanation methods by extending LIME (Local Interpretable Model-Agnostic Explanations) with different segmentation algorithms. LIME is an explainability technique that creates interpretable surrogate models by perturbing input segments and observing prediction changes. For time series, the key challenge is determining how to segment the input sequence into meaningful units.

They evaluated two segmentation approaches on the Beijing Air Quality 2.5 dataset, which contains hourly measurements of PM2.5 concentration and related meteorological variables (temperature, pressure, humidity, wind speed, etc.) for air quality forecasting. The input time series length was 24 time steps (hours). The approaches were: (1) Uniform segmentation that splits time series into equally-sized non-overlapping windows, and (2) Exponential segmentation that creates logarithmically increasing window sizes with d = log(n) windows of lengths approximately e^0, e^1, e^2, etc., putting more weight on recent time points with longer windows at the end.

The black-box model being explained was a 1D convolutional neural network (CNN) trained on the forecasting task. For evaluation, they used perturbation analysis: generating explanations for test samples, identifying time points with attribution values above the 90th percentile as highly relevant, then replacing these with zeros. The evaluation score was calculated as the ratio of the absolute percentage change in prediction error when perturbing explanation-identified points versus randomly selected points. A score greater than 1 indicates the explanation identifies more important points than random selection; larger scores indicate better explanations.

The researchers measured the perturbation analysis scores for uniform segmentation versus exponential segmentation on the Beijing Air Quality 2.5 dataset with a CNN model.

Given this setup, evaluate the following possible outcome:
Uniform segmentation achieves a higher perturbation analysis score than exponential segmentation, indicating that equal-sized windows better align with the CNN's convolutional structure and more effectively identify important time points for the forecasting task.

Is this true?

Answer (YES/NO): YES